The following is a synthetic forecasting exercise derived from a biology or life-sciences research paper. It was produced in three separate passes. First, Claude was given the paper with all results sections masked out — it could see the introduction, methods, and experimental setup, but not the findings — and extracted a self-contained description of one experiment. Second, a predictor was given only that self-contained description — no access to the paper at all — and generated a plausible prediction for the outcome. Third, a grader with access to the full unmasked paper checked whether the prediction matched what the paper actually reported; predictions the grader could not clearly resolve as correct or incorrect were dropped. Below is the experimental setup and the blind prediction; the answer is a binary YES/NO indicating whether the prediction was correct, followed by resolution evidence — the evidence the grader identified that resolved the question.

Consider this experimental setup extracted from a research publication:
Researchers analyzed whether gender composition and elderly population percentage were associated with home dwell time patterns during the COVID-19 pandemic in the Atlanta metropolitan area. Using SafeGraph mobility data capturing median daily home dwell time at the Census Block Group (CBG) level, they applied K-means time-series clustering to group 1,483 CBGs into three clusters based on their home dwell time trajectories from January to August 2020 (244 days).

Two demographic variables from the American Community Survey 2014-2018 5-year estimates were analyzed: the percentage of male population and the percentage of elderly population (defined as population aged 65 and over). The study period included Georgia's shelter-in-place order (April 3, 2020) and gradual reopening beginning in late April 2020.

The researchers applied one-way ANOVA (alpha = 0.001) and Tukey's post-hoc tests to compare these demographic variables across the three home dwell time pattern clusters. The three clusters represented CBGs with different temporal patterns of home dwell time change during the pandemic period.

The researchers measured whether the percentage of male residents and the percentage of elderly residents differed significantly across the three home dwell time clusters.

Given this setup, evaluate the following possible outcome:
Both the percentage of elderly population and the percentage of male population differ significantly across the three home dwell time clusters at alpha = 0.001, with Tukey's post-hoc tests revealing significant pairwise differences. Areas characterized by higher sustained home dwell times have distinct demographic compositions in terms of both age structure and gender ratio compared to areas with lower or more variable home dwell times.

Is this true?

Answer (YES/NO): NO